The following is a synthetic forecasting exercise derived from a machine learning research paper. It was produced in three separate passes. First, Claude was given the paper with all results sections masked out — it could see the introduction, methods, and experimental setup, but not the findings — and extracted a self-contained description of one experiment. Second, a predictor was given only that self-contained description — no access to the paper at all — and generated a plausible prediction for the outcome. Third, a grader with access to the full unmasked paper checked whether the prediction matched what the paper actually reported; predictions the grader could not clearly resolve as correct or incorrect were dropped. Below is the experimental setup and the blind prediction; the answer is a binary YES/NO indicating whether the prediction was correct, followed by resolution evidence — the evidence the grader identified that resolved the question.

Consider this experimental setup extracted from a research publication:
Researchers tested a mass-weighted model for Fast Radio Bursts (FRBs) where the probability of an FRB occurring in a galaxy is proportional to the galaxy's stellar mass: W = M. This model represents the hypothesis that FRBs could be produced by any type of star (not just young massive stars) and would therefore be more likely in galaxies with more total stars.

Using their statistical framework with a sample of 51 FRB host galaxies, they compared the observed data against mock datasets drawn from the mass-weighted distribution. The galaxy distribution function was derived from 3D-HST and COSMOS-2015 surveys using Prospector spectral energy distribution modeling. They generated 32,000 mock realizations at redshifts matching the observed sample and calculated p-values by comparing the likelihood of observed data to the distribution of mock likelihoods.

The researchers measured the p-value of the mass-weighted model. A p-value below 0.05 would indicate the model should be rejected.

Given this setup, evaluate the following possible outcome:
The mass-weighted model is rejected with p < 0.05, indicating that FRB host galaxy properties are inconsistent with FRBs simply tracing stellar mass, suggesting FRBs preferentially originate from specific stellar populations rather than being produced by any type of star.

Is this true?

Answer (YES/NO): NO